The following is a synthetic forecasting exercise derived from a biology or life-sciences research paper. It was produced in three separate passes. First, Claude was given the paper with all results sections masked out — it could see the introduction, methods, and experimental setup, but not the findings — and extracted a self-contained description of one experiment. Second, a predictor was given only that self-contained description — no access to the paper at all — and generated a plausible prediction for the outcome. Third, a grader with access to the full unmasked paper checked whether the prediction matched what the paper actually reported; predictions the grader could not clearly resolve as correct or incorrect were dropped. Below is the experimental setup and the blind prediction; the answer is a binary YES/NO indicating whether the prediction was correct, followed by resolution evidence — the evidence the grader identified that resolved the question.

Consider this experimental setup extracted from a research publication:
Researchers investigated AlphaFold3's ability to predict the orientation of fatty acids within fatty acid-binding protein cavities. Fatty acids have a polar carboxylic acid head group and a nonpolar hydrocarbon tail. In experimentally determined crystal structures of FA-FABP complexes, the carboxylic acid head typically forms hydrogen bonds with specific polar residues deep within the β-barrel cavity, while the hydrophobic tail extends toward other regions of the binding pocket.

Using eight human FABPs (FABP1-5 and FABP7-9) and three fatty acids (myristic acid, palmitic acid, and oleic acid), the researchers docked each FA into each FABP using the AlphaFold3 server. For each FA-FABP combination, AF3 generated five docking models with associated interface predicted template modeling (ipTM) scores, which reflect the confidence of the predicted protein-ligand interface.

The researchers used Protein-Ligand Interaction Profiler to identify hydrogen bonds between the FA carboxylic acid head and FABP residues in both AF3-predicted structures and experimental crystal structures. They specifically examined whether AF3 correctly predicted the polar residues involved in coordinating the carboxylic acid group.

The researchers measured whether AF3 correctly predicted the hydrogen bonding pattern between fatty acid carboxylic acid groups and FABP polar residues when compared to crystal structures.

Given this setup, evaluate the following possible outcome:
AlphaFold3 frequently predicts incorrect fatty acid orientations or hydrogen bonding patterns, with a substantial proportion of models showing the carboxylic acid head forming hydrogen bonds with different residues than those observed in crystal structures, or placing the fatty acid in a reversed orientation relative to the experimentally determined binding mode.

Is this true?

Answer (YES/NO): YES